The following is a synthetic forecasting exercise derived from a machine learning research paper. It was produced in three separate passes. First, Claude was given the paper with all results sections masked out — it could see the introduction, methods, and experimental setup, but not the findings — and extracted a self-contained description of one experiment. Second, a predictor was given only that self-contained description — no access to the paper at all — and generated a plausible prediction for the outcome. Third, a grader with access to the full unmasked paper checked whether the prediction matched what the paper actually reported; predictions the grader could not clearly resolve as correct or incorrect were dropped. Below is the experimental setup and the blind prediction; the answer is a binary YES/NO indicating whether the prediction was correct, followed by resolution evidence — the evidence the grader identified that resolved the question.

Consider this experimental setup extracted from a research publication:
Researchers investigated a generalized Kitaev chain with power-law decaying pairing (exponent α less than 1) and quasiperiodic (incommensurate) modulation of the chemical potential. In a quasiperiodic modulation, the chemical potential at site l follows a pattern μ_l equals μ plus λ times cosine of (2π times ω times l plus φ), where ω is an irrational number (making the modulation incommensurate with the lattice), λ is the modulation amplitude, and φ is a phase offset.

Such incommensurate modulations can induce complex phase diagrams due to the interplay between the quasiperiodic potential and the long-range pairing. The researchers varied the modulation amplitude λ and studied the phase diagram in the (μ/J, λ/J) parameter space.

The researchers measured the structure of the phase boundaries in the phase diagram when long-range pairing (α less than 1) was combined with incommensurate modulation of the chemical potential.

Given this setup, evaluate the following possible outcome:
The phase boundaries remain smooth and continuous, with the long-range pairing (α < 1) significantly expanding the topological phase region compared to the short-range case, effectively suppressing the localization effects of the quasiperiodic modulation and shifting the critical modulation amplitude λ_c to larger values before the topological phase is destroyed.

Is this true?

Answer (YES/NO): NO